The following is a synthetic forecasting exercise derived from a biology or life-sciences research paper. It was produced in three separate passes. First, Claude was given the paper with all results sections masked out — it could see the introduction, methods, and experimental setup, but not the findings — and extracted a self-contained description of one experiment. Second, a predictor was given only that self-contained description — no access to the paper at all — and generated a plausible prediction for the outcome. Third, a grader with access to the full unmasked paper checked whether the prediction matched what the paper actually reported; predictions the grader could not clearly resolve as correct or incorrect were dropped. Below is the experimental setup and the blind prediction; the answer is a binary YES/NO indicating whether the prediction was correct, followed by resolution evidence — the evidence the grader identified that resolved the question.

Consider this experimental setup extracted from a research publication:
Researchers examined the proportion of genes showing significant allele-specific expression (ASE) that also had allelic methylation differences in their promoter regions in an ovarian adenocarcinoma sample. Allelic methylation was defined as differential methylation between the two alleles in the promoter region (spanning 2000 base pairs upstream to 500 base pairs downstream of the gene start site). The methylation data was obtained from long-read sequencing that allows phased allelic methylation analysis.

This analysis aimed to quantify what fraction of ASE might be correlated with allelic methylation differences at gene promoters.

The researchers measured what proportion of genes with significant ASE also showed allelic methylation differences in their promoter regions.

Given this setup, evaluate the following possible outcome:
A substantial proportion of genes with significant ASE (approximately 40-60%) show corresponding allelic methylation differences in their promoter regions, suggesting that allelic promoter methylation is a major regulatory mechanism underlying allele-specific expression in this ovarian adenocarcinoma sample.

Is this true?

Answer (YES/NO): NO